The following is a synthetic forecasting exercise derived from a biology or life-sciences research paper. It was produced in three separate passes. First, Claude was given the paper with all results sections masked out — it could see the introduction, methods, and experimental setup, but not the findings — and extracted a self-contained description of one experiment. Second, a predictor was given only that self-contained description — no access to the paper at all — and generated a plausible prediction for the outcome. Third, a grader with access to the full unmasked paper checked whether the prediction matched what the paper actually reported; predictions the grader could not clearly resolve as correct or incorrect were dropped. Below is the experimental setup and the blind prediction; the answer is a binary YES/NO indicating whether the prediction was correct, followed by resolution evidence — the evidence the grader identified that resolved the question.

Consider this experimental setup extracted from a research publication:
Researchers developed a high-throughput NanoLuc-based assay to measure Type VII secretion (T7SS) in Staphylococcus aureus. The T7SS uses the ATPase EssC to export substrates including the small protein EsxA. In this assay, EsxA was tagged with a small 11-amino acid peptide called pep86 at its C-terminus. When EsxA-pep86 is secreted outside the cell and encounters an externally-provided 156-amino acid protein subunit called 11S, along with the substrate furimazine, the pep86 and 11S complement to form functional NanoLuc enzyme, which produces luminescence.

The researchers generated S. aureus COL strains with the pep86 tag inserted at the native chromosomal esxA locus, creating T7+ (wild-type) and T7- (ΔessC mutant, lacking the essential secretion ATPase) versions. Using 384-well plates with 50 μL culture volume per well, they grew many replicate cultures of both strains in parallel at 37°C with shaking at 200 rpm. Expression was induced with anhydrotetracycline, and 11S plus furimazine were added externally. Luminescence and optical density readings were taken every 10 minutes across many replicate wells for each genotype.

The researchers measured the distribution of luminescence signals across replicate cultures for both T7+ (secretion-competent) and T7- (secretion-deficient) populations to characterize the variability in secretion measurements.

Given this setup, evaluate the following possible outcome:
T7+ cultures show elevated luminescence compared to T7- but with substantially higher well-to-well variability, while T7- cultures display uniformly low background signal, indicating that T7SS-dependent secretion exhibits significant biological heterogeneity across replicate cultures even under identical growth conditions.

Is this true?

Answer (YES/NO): NO